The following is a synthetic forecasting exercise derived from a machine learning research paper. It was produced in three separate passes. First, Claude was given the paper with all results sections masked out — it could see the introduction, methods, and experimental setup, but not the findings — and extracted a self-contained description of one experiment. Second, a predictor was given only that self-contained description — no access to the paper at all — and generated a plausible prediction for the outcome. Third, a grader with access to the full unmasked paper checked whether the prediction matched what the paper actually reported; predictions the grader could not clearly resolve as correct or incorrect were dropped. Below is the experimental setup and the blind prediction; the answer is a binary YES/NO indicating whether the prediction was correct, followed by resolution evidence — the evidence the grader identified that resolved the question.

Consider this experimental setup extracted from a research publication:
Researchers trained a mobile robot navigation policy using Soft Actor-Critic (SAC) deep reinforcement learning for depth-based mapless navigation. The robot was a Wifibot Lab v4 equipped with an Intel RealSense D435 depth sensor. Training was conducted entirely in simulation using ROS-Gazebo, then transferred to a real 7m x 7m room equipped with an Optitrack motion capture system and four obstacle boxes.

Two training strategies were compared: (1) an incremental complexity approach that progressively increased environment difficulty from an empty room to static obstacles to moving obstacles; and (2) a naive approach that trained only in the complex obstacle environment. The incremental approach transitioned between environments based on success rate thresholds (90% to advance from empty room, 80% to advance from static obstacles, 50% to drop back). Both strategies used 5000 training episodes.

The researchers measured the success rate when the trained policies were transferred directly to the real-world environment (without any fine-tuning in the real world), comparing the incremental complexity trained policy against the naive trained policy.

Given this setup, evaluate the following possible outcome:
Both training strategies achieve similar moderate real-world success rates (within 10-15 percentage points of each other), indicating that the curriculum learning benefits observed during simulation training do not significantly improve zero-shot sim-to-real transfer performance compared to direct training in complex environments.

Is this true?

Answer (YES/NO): NO